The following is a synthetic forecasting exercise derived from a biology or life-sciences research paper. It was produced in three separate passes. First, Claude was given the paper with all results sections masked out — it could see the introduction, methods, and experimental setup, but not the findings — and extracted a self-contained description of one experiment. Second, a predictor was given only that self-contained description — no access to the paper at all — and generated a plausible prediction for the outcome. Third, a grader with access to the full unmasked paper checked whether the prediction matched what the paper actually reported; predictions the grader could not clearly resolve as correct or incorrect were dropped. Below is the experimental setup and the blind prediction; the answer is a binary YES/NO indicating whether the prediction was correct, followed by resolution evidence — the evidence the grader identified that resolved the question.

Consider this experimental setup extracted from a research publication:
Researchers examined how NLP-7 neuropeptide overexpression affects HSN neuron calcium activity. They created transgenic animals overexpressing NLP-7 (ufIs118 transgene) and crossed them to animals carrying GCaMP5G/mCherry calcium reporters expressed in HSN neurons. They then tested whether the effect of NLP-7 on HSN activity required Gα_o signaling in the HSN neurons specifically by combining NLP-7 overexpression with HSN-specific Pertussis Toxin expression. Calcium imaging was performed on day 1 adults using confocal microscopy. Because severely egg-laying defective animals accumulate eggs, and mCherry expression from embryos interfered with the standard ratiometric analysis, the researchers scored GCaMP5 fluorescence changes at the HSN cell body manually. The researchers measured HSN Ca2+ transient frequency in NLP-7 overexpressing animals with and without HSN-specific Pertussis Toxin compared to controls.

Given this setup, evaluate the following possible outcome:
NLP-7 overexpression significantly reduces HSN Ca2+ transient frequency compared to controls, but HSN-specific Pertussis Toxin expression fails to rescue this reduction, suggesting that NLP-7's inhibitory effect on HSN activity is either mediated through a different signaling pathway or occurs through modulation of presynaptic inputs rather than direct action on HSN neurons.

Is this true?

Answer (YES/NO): YES